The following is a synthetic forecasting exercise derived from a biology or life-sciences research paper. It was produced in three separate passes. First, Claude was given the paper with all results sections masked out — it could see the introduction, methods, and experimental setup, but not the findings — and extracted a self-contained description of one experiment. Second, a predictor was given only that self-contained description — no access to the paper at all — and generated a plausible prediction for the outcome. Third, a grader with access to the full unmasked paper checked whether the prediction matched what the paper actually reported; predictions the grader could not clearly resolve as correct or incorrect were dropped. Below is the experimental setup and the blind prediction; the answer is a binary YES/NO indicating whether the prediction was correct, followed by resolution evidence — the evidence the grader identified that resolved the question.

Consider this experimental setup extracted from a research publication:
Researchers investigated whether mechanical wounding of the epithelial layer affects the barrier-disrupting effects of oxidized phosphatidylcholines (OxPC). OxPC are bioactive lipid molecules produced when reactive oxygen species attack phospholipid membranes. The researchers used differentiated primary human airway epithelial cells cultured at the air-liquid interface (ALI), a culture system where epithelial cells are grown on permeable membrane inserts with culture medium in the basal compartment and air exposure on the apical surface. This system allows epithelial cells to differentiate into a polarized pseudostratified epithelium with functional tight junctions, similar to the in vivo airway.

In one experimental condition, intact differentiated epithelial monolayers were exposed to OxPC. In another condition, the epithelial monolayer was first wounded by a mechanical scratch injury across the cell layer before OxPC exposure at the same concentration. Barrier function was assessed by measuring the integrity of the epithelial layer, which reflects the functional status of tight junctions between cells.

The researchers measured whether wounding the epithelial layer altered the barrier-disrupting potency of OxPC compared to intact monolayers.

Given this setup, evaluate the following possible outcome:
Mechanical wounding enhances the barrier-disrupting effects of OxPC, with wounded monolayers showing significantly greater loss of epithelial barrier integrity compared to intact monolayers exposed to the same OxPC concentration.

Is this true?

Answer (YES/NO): YES